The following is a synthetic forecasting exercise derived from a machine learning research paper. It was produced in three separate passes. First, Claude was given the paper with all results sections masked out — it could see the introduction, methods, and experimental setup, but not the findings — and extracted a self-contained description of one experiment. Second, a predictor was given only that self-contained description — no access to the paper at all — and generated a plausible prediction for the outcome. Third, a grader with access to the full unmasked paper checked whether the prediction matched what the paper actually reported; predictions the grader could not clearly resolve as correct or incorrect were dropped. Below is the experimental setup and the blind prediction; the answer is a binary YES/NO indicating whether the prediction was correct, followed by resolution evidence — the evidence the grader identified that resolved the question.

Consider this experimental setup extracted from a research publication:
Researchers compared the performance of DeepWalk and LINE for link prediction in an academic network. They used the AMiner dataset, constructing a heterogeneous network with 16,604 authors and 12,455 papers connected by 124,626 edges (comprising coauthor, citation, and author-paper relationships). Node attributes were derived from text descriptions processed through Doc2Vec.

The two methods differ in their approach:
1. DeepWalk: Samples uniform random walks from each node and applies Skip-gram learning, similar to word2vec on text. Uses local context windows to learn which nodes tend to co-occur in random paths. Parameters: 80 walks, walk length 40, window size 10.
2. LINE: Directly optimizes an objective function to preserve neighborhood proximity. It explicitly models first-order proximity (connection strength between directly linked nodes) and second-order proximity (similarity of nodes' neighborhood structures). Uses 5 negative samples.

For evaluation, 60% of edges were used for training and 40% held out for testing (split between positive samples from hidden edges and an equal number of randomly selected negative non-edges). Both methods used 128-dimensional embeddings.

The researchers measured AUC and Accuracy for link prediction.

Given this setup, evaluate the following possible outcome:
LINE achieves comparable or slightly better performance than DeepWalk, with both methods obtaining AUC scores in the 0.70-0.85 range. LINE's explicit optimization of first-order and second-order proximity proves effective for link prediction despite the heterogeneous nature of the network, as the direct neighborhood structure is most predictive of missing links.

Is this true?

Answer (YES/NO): NO